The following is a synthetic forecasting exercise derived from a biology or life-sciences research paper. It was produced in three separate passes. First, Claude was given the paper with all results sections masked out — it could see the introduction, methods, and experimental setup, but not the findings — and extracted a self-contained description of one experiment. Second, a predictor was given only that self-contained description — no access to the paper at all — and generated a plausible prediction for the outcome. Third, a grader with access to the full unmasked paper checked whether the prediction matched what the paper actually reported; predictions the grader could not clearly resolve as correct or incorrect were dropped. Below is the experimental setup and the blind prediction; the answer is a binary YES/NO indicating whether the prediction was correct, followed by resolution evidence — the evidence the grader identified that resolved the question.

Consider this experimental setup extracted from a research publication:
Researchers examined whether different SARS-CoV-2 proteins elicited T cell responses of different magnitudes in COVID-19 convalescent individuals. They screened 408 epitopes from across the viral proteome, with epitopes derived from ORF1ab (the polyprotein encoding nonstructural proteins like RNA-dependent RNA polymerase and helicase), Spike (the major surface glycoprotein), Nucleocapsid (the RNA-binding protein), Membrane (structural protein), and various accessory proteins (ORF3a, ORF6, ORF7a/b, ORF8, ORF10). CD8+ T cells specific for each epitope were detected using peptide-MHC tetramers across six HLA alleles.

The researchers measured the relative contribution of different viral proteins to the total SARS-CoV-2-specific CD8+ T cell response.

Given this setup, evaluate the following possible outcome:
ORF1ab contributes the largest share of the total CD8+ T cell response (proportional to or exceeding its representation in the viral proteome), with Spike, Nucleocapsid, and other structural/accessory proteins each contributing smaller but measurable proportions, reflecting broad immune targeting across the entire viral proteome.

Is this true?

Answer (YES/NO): NO